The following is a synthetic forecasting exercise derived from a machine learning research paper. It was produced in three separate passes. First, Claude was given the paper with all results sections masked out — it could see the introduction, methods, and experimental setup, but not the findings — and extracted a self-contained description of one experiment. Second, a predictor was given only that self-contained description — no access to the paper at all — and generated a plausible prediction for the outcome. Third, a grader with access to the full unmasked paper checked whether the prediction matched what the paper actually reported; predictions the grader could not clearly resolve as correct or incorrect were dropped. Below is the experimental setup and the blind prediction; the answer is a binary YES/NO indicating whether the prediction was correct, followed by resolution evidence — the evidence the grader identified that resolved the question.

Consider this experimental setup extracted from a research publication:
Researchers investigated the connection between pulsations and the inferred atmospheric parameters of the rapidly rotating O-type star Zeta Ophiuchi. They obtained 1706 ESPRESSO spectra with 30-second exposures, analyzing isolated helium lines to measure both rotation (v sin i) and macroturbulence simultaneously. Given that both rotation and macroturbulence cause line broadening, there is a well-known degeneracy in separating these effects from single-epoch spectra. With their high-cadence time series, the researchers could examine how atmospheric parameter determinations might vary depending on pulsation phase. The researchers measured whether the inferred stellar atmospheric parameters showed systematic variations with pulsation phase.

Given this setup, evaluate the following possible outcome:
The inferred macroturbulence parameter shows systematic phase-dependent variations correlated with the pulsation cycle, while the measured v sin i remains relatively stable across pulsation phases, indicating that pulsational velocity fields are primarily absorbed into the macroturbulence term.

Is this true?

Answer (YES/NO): YES